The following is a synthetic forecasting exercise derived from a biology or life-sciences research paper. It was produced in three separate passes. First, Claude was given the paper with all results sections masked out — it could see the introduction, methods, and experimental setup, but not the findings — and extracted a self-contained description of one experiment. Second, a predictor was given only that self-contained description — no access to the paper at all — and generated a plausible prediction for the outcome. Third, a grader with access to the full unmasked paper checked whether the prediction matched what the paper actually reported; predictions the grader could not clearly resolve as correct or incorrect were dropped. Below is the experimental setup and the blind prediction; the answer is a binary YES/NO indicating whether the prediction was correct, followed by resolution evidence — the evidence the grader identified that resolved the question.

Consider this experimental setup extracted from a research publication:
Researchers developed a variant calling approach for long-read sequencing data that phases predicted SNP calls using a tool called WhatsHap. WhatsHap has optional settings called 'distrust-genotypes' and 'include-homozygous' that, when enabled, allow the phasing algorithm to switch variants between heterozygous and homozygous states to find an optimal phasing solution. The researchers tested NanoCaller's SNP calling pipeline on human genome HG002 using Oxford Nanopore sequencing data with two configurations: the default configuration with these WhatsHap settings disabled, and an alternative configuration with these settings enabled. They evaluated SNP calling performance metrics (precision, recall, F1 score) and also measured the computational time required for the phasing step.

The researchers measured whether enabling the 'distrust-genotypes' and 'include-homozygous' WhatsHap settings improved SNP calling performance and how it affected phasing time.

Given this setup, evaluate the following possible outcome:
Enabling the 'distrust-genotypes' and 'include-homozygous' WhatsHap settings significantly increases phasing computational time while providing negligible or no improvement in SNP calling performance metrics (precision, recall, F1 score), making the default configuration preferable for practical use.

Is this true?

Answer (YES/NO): YES